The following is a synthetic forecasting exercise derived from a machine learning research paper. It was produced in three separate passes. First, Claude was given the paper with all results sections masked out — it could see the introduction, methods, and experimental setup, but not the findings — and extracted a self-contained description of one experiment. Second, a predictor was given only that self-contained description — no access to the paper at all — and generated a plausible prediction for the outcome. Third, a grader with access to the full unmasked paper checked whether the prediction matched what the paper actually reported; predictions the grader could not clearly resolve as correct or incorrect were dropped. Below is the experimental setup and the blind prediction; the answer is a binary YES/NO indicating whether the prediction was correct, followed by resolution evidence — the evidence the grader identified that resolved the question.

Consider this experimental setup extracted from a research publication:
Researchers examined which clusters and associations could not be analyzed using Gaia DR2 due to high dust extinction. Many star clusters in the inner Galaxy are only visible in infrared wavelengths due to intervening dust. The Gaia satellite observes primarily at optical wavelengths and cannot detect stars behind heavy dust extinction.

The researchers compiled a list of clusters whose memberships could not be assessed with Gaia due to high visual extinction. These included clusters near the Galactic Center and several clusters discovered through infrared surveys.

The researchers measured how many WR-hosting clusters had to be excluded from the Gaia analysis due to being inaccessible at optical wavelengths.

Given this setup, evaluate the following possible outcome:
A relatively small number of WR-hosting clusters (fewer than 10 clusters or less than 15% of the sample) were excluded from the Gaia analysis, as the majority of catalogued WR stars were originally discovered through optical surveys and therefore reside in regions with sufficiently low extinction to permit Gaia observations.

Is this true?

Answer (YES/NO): NO